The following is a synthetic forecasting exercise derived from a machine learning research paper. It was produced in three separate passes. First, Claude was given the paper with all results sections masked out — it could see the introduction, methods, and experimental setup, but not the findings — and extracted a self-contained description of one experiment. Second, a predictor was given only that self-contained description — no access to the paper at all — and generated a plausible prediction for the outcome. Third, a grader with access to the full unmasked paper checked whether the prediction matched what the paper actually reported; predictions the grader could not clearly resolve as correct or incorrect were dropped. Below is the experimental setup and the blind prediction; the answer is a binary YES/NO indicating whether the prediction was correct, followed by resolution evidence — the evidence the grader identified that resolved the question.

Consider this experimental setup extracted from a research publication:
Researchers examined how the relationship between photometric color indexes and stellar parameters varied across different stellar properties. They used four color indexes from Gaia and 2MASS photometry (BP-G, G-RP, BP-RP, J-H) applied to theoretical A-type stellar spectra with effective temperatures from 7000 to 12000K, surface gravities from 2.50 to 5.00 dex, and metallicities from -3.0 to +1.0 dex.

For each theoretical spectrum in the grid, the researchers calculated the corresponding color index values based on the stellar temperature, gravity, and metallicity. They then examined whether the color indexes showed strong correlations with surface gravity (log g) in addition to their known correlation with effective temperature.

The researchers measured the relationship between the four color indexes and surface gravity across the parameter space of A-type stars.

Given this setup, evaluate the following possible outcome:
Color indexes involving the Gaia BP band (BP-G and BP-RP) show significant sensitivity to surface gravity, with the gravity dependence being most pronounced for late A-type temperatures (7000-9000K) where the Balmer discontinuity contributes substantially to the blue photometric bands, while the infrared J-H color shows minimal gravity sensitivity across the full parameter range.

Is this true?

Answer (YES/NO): NO